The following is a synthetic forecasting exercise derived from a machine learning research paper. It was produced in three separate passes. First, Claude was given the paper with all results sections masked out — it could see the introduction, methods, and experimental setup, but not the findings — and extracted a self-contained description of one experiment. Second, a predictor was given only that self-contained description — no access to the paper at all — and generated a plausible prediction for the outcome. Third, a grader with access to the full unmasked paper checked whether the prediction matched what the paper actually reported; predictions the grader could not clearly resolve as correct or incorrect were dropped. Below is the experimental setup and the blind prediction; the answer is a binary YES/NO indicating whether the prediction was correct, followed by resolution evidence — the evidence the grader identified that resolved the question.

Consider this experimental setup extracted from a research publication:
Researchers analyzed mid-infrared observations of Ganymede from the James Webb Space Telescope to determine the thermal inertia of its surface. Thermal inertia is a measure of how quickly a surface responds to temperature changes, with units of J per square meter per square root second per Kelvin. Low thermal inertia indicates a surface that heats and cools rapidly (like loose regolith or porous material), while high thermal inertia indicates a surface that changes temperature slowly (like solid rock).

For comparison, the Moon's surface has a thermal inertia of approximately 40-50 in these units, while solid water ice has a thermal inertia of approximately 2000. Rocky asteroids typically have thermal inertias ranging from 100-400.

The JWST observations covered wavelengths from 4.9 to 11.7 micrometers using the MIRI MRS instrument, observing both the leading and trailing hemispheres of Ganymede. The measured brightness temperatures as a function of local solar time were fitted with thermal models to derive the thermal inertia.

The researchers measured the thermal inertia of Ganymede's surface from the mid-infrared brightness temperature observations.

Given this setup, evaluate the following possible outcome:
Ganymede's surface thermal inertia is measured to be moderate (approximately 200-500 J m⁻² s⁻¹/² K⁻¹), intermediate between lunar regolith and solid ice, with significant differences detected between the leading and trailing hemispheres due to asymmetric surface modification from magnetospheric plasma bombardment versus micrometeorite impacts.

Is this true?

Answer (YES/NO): NO